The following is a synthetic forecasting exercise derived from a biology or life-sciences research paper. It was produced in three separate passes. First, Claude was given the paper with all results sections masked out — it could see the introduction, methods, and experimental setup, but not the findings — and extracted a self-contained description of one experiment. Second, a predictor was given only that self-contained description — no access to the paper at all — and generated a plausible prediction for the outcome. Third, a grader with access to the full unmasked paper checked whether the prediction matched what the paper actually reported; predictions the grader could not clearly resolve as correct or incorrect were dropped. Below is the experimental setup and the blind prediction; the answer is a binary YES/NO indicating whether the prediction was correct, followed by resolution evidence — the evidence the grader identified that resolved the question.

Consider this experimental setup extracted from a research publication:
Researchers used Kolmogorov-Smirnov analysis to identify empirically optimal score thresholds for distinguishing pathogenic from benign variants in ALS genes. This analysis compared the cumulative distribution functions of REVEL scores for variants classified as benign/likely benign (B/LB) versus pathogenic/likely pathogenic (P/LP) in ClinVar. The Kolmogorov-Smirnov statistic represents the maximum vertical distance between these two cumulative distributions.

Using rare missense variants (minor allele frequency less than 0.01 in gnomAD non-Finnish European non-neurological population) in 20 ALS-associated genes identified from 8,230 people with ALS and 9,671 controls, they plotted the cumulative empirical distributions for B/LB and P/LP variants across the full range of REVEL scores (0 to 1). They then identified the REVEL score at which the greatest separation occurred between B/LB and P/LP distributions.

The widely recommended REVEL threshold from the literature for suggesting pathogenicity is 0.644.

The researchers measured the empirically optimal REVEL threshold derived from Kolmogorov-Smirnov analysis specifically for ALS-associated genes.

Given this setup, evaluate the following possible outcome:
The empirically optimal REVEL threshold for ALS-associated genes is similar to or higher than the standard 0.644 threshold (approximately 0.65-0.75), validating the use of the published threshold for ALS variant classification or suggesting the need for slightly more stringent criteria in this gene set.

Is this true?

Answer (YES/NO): NO